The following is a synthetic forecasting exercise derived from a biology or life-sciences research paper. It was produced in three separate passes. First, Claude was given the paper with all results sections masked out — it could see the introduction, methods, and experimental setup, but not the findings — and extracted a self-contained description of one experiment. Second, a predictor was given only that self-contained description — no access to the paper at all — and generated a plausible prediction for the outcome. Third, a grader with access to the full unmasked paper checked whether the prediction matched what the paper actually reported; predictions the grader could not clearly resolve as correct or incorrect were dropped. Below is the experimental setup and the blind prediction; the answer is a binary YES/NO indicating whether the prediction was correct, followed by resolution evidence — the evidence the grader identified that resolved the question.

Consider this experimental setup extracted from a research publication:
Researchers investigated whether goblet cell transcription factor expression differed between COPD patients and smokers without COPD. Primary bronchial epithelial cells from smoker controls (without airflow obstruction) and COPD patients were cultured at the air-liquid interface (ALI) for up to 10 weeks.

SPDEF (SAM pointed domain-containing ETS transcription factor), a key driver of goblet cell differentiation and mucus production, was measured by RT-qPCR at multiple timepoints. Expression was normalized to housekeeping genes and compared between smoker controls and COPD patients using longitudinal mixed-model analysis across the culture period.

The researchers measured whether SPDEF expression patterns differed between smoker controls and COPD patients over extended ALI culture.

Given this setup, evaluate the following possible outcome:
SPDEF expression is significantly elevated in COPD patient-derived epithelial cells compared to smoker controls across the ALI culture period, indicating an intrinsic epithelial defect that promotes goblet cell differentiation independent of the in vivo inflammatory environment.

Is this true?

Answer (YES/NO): NO